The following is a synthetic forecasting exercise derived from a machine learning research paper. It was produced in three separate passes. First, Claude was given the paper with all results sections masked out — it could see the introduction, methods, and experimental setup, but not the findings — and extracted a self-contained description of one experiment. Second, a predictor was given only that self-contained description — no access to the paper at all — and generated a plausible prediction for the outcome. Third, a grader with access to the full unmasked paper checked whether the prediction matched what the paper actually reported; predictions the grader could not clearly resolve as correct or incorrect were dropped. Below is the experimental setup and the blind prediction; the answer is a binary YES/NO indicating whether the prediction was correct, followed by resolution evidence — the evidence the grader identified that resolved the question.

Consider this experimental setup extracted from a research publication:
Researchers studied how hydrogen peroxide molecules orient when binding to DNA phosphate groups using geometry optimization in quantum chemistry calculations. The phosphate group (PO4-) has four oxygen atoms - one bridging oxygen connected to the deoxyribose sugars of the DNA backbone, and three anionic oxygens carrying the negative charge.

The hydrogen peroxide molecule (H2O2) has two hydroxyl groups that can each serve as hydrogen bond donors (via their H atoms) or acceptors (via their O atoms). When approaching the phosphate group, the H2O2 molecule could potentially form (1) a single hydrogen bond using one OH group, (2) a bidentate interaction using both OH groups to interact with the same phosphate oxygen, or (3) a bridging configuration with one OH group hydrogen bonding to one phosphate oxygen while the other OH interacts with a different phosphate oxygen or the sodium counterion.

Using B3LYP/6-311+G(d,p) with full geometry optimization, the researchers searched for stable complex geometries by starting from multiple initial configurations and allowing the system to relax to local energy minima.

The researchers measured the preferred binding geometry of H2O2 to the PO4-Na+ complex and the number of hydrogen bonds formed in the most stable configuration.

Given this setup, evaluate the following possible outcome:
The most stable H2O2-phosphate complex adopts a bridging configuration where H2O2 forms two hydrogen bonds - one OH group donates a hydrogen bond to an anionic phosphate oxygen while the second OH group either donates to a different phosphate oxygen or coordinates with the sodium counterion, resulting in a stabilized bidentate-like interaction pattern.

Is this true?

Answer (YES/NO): NO